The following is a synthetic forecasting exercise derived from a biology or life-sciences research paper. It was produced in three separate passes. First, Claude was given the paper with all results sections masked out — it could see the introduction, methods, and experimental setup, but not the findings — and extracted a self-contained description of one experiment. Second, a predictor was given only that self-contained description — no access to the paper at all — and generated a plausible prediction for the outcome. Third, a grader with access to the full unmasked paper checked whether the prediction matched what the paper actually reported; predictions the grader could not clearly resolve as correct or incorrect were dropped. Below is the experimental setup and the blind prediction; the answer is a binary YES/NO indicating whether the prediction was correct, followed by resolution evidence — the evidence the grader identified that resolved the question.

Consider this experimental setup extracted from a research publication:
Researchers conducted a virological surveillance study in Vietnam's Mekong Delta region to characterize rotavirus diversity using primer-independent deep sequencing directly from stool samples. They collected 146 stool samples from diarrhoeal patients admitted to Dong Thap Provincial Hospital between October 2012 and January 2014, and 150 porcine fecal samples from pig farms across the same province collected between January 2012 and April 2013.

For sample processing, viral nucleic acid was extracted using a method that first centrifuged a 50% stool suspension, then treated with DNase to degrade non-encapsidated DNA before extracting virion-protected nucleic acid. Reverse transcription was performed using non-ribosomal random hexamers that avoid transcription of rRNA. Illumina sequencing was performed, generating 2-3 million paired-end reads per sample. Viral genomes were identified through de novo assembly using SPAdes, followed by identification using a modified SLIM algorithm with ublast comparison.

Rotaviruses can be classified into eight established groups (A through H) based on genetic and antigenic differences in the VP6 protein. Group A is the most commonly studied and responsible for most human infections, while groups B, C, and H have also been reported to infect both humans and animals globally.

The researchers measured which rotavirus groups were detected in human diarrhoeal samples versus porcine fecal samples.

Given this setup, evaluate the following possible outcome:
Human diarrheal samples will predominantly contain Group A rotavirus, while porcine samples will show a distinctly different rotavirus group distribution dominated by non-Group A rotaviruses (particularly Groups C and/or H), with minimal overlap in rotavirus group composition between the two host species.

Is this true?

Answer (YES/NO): NO